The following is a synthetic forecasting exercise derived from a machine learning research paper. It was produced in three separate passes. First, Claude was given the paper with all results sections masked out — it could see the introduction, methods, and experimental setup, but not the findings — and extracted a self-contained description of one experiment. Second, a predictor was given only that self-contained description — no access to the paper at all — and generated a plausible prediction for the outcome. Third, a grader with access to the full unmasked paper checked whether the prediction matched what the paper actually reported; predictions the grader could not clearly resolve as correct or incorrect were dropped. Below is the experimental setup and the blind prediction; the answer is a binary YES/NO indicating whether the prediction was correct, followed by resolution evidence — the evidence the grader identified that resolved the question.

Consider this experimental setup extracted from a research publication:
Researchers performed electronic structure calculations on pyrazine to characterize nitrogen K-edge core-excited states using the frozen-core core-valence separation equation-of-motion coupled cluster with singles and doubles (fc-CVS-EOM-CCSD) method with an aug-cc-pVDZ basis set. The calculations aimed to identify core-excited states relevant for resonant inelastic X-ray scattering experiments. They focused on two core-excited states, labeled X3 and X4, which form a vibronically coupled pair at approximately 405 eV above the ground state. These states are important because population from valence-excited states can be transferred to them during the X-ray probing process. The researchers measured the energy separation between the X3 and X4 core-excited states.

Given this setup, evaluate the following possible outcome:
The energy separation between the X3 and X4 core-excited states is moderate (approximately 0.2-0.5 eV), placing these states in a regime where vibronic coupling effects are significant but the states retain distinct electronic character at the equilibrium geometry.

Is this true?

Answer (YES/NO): NO